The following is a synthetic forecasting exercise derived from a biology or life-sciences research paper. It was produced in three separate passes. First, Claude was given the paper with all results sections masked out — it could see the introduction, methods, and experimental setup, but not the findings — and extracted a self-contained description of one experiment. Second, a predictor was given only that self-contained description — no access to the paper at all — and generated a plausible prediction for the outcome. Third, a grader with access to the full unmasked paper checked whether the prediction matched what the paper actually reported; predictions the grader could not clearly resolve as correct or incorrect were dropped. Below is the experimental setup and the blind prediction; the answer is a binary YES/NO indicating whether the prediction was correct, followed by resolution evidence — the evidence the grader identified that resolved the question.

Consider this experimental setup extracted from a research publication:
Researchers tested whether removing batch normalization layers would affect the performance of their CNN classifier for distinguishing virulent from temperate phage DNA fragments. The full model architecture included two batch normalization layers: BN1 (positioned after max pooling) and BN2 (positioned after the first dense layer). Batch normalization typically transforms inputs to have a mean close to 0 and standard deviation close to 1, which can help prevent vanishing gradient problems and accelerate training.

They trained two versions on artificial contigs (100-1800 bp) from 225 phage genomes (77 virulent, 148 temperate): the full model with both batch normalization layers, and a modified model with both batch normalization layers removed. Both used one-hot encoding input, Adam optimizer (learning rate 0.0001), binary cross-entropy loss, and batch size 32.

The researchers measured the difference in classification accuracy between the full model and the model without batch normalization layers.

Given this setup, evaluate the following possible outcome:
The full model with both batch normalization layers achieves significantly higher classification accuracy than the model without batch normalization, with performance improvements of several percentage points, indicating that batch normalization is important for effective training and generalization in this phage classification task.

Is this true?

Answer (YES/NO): YES